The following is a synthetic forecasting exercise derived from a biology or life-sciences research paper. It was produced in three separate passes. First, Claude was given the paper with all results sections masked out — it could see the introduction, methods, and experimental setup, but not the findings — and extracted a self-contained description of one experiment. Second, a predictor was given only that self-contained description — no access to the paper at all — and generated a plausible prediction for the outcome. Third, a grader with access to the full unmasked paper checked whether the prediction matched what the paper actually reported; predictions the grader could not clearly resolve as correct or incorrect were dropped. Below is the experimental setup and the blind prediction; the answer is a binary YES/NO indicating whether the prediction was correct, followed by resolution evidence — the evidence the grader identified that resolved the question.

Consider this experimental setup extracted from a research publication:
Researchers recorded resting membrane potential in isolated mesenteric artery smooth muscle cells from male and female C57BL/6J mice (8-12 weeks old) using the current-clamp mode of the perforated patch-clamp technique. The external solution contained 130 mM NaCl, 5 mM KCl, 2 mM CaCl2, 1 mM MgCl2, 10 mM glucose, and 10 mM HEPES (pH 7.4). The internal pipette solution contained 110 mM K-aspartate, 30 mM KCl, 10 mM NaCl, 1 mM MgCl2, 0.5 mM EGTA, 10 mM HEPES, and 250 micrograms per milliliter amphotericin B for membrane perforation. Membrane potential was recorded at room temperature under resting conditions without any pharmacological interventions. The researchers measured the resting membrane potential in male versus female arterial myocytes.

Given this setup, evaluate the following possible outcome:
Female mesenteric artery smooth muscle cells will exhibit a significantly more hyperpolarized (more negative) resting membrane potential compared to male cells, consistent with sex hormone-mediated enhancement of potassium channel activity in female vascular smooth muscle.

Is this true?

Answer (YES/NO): NO